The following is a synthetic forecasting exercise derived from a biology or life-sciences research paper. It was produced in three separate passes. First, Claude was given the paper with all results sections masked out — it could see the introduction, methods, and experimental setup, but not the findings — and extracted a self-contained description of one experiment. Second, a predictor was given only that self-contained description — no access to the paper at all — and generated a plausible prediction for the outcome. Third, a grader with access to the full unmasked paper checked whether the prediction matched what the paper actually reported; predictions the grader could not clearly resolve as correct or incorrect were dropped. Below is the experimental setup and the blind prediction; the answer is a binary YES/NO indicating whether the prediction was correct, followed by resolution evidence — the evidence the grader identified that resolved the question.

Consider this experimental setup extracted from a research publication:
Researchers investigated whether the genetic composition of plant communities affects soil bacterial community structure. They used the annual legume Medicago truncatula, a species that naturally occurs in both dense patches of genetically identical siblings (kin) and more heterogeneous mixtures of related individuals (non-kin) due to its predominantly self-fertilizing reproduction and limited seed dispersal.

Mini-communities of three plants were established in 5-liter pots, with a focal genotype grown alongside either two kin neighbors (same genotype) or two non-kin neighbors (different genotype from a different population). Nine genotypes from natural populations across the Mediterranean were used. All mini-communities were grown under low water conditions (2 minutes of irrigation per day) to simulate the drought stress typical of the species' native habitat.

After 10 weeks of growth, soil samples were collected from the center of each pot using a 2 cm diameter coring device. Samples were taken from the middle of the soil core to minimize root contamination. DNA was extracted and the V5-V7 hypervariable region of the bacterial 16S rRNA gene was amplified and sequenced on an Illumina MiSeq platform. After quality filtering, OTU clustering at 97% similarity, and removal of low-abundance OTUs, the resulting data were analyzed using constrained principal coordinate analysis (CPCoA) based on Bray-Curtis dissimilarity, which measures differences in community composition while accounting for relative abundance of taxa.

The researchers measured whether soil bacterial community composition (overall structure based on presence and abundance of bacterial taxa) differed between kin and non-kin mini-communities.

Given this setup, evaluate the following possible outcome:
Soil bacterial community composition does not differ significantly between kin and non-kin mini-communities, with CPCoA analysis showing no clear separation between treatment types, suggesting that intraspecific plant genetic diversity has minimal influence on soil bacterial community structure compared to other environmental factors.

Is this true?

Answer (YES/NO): YES